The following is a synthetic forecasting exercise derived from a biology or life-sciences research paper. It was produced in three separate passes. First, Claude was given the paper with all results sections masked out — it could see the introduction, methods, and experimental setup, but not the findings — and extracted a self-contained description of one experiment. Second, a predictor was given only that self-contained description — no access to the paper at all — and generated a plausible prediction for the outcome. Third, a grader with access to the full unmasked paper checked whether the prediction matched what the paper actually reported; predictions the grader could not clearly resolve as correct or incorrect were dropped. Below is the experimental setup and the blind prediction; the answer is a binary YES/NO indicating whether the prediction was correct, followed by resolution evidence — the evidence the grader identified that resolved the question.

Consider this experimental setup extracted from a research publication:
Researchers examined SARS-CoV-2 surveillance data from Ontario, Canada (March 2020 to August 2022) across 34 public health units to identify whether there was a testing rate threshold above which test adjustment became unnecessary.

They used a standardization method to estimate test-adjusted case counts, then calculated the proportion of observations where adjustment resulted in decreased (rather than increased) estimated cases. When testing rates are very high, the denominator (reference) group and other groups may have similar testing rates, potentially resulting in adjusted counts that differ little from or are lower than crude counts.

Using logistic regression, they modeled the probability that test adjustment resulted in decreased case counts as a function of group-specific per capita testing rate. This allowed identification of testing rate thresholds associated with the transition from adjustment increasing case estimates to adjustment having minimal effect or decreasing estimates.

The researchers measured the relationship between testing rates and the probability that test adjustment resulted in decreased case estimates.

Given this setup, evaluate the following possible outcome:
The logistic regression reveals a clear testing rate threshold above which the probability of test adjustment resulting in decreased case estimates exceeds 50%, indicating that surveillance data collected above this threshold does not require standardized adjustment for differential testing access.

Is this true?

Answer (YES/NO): YES